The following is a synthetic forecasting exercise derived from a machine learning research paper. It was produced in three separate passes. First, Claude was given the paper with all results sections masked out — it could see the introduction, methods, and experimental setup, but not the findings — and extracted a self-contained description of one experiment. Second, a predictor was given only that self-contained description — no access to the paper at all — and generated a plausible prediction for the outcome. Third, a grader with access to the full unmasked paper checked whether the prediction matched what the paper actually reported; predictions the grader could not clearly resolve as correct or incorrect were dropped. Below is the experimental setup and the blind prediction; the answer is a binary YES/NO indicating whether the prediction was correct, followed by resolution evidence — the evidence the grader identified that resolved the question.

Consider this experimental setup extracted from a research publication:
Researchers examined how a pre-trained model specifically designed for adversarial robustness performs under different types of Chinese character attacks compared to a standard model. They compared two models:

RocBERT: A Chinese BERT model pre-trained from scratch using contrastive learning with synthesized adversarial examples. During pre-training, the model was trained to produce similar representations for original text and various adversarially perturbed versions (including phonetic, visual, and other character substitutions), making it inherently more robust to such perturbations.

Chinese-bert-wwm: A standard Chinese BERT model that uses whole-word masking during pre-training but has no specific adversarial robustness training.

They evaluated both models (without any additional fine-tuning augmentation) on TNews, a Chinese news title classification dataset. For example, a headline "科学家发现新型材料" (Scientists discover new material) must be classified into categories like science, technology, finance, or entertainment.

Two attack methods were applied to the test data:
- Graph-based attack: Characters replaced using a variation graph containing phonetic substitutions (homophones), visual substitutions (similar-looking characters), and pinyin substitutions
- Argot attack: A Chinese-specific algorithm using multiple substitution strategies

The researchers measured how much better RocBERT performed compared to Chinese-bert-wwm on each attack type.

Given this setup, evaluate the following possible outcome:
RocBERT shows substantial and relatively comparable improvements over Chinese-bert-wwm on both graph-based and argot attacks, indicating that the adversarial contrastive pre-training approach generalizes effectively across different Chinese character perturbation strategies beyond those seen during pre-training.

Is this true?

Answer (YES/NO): NO